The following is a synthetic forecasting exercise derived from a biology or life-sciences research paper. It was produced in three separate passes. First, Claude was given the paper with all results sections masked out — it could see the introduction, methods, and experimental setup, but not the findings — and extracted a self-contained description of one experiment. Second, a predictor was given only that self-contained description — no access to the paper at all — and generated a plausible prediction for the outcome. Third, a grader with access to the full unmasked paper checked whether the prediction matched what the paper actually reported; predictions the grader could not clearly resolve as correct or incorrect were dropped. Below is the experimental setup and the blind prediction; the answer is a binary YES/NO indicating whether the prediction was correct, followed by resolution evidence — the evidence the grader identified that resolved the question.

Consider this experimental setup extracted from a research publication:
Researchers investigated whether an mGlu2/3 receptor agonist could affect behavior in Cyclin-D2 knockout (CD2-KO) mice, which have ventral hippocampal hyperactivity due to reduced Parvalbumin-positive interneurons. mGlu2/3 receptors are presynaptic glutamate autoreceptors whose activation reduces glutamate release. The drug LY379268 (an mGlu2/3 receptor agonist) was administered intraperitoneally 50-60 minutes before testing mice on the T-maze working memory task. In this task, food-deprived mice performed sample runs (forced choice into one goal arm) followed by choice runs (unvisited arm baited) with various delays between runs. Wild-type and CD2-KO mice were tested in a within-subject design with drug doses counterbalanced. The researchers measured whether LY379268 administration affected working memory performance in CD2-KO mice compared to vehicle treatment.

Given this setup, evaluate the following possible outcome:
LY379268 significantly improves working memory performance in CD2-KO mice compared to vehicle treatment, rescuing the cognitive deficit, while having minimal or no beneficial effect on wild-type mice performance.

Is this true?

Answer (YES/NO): NO